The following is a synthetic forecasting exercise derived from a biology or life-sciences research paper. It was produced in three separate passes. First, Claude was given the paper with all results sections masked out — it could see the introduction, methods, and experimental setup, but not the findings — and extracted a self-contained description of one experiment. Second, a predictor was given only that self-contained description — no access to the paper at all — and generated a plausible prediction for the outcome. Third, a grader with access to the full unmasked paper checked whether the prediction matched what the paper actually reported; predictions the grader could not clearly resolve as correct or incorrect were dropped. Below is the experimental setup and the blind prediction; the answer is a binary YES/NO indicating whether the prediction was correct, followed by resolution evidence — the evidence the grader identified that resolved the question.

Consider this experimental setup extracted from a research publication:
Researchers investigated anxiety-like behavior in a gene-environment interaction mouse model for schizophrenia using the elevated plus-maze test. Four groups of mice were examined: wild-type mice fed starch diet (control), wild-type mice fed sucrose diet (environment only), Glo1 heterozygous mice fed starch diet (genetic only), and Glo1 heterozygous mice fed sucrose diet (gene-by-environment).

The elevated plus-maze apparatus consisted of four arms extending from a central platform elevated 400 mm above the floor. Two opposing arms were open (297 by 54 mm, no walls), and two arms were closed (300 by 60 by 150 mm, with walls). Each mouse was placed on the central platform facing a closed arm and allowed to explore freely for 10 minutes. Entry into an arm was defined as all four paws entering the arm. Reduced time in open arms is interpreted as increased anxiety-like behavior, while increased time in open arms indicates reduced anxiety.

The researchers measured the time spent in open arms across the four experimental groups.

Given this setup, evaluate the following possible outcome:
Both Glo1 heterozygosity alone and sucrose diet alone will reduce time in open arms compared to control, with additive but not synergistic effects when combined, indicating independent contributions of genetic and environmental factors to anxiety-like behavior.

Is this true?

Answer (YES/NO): NO